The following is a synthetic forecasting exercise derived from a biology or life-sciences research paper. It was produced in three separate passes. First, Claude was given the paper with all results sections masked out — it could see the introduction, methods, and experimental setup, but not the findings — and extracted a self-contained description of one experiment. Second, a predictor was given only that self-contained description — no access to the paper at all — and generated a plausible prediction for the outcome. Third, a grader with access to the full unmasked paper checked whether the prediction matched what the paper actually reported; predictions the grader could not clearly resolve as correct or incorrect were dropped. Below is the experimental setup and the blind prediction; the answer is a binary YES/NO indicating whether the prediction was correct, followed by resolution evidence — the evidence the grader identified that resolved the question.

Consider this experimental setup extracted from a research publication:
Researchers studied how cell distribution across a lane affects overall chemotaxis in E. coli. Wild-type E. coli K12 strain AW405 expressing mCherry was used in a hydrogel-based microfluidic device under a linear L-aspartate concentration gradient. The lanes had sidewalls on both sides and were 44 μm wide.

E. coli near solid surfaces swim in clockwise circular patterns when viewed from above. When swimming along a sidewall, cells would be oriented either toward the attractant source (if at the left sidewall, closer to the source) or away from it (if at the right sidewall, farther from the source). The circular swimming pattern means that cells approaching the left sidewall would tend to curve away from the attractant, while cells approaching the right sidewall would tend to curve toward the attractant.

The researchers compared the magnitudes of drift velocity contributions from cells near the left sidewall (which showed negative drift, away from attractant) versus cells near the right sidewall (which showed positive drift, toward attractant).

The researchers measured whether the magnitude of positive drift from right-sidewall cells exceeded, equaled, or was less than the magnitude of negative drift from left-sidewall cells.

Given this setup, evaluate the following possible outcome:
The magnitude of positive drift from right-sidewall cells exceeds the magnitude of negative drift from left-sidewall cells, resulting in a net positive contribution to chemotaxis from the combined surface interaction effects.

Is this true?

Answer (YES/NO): YES